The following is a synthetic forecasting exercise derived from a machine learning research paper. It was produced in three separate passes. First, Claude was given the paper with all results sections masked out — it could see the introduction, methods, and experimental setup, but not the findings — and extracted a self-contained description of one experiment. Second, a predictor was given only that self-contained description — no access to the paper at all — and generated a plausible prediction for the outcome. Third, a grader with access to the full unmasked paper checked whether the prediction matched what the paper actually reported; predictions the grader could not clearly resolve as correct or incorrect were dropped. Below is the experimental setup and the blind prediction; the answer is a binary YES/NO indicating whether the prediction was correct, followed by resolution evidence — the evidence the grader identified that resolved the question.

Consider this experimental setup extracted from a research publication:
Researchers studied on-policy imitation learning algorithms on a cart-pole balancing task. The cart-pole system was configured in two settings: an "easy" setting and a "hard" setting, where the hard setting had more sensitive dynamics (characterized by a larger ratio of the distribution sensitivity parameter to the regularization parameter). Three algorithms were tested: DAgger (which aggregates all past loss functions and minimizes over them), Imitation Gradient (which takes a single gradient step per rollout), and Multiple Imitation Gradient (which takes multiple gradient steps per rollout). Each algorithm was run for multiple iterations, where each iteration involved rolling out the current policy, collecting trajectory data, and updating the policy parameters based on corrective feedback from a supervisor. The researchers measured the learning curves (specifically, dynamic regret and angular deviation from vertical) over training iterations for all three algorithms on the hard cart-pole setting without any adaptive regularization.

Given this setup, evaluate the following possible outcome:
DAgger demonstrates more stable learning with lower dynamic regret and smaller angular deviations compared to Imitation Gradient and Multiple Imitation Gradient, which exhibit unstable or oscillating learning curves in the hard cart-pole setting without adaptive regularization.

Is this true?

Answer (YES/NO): NO